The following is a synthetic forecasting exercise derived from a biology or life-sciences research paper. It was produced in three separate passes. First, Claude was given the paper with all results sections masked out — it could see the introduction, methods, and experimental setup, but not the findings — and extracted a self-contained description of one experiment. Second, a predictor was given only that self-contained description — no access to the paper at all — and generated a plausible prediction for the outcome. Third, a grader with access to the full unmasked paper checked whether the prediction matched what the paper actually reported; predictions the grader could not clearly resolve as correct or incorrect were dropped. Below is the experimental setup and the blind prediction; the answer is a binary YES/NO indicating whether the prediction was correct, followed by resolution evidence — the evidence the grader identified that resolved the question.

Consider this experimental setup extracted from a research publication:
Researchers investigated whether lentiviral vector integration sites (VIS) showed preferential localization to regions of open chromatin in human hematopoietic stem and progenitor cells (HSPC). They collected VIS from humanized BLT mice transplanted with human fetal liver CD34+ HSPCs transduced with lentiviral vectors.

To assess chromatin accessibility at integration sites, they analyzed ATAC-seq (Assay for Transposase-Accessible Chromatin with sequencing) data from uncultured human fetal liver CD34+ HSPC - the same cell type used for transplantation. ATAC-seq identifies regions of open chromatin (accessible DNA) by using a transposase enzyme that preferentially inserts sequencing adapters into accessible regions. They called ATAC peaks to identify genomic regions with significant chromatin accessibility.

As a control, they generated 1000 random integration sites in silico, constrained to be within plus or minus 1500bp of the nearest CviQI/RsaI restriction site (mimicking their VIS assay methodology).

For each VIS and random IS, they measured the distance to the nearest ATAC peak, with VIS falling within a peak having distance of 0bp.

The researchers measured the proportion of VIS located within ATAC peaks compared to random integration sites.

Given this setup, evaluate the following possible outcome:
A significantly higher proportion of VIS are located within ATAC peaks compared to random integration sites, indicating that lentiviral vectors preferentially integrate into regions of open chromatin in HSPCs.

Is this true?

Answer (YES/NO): NO